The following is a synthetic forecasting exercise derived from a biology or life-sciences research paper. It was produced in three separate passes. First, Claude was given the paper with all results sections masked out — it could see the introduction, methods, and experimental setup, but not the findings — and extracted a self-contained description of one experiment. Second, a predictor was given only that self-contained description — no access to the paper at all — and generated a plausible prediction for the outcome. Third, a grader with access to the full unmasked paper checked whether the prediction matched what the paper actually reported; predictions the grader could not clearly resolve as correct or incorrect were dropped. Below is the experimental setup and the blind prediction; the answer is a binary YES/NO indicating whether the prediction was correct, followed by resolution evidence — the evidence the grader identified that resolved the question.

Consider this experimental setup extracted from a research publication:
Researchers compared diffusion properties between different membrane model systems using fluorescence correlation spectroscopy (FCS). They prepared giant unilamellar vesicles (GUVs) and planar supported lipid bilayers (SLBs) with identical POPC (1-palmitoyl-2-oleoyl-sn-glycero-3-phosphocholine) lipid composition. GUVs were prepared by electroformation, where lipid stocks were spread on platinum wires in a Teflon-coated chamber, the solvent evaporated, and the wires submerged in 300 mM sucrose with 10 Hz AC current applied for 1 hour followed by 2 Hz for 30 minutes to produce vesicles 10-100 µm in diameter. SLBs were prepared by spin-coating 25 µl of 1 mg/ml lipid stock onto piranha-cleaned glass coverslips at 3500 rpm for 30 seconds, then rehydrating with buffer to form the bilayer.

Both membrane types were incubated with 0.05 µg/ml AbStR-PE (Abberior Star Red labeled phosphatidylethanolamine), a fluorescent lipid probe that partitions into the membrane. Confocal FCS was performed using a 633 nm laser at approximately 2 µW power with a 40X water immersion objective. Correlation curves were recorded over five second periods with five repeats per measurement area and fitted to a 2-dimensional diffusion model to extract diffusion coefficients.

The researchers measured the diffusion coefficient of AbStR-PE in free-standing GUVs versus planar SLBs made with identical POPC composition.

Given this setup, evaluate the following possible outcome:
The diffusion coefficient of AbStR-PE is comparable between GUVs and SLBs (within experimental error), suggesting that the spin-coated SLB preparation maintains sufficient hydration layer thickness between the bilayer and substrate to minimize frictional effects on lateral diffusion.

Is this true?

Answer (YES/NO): NO